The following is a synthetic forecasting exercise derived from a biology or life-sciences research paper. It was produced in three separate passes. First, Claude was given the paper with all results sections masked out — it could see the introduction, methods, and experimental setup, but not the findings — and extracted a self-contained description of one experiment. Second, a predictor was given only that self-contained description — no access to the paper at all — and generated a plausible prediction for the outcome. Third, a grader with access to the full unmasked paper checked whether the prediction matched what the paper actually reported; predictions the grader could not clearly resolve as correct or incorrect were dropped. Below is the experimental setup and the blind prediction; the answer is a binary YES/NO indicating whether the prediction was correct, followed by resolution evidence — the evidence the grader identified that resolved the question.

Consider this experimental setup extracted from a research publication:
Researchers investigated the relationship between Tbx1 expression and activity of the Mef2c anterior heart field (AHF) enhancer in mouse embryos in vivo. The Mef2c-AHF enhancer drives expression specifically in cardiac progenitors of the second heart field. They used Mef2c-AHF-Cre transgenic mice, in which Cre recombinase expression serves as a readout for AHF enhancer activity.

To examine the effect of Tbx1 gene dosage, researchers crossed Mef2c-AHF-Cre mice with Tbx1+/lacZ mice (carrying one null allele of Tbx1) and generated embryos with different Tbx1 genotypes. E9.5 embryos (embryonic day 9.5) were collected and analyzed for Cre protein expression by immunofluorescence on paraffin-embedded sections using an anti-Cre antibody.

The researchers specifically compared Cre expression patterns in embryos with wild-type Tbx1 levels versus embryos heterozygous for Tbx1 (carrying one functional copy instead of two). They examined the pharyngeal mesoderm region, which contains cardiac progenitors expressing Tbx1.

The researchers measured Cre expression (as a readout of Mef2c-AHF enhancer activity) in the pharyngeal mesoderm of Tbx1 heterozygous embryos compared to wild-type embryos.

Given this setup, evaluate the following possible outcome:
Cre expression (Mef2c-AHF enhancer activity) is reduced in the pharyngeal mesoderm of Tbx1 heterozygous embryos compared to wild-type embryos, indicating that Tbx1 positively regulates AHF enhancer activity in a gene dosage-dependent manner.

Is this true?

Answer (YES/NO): NO